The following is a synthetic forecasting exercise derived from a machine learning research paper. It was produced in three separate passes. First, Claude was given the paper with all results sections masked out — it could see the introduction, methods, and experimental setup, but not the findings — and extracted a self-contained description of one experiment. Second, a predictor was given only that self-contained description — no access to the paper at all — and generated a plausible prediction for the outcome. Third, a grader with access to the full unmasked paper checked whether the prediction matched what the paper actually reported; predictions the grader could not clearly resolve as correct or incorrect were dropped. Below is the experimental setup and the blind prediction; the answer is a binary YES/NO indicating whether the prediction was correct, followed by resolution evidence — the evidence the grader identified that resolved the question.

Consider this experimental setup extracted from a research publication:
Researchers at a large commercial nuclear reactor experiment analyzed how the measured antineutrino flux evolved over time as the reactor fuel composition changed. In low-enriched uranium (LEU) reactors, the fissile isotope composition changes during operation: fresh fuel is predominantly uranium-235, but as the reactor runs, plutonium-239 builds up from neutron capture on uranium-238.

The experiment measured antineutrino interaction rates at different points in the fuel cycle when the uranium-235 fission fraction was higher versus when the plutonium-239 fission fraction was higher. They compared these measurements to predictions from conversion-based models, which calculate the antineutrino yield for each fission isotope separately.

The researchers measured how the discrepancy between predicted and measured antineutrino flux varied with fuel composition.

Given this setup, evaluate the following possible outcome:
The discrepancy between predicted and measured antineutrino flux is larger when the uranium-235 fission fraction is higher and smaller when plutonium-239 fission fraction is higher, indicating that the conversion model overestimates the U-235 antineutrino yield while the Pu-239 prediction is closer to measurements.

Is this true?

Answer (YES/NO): YES